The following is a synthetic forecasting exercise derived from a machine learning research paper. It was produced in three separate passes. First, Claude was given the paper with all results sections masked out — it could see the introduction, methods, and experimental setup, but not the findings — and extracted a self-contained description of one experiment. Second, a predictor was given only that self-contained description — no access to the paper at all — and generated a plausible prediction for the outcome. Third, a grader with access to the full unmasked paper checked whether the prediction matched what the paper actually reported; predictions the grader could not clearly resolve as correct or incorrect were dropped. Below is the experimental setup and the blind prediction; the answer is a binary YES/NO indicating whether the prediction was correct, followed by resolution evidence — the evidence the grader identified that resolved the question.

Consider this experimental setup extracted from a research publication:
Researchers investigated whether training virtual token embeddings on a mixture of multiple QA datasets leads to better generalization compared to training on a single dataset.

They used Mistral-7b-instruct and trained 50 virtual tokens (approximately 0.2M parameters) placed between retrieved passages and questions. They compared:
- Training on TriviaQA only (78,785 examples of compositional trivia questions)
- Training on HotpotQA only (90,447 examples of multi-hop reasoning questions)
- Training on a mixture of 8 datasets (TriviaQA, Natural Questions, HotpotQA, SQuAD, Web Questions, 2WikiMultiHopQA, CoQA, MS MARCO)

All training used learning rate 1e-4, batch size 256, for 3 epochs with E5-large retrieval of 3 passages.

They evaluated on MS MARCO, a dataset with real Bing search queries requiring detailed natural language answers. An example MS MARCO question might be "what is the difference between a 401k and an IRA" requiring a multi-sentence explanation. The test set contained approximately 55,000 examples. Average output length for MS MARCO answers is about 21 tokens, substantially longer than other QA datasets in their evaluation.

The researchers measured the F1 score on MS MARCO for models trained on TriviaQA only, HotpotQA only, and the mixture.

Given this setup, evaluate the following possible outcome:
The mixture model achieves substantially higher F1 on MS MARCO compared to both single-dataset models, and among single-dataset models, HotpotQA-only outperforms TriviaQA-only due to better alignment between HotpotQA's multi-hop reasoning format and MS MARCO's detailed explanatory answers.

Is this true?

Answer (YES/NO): YES